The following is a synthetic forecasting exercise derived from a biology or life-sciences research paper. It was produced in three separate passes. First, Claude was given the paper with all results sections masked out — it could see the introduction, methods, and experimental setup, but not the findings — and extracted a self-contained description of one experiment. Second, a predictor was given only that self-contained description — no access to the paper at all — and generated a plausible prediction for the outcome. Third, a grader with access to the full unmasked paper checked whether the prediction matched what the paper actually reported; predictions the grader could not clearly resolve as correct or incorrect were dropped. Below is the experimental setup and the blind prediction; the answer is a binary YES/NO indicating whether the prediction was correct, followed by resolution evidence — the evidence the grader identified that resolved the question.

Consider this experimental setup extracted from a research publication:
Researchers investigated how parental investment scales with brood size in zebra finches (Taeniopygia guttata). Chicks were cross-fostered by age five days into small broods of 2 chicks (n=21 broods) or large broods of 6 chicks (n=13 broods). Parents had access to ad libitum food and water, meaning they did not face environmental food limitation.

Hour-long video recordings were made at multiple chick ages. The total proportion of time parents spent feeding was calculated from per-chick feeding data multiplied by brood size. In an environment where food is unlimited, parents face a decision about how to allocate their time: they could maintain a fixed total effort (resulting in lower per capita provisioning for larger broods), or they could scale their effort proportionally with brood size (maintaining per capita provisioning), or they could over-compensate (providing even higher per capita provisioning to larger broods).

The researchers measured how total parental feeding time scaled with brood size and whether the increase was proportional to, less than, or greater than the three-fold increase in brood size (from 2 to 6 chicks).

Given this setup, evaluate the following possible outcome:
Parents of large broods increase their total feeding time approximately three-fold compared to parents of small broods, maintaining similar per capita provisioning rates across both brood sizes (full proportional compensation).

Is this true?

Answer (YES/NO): NO